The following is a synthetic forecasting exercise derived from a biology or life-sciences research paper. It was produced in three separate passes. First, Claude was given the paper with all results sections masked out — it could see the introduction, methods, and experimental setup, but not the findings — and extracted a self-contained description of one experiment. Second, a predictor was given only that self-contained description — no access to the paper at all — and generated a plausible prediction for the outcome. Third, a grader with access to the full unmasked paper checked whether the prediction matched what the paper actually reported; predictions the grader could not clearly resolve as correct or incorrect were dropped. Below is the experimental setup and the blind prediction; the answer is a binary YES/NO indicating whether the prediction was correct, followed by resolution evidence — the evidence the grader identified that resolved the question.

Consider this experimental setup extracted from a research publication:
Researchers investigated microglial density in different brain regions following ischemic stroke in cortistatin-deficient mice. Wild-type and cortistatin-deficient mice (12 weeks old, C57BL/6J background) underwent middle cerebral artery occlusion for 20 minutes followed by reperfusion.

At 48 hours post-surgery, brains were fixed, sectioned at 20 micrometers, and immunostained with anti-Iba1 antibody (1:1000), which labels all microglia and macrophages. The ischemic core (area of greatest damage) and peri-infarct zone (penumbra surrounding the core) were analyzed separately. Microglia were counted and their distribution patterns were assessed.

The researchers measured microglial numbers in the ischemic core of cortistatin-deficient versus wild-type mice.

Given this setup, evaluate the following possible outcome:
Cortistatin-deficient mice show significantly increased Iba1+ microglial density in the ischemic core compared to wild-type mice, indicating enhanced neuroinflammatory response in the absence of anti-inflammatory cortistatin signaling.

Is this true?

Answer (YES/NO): NO